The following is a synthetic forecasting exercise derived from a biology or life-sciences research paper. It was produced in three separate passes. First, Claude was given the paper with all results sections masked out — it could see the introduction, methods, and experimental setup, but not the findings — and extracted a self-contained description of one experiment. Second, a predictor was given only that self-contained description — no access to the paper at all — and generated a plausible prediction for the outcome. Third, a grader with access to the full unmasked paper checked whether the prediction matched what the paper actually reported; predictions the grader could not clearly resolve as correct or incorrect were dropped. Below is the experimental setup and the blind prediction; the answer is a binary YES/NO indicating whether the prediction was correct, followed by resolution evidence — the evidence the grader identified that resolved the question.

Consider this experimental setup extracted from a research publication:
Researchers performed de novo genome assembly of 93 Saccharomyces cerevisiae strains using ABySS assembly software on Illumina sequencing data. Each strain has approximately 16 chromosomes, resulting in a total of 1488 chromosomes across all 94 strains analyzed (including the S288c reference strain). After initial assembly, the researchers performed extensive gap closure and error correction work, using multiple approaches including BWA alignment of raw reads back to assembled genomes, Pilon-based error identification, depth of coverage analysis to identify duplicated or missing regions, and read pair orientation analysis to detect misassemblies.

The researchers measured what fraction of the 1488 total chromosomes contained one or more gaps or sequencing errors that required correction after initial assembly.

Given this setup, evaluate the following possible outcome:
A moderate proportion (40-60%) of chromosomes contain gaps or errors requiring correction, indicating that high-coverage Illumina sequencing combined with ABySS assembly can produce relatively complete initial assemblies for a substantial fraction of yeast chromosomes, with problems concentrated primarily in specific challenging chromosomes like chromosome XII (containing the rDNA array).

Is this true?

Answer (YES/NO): NO